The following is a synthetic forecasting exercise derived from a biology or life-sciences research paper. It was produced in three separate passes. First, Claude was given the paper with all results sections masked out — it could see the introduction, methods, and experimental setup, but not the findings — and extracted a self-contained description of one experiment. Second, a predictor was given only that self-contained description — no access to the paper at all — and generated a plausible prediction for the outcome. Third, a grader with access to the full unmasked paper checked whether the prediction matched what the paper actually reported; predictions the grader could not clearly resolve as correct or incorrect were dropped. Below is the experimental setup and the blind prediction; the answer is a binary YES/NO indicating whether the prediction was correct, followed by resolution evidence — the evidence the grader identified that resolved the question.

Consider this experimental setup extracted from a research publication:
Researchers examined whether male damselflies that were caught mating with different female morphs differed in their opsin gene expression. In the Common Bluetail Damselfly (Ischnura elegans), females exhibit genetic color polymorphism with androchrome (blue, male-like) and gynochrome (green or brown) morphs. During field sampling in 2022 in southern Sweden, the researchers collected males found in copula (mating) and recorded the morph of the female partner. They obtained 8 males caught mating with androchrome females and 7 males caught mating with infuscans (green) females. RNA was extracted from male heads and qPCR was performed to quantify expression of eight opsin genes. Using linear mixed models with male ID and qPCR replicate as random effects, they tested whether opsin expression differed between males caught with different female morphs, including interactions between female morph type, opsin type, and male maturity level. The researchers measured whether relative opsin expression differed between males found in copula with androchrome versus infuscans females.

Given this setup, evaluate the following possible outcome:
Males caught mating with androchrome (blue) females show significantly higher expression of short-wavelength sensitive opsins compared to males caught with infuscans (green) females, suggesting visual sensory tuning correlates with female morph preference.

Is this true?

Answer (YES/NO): NO